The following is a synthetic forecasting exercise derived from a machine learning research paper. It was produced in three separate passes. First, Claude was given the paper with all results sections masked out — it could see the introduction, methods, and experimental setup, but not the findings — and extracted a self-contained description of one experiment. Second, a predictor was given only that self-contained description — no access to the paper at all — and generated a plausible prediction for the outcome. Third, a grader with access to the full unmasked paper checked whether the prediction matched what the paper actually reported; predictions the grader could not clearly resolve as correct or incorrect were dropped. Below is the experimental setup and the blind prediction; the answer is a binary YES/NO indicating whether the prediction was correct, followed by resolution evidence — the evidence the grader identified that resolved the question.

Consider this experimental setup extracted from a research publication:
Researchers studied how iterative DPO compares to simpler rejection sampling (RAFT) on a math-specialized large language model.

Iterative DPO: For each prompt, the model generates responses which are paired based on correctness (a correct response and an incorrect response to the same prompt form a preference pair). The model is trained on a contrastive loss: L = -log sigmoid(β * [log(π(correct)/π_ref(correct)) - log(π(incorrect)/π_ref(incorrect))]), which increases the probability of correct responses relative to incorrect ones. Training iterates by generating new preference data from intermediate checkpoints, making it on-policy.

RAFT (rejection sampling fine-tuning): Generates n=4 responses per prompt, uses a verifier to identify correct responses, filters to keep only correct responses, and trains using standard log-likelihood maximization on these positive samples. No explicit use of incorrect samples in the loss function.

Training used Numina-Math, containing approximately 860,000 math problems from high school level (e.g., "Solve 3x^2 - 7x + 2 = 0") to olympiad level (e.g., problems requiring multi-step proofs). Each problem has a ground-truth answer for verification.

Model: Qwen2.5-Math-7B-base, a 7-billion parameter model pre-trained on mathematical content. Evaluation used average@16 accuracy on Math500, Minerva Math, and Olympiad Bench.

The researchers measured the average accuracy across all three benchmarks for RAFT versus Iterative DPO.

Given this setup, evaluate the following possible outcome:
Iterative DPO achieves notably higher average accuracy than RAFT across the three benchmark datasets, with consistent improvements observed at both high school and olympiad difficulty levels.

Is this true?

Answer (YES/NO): NO